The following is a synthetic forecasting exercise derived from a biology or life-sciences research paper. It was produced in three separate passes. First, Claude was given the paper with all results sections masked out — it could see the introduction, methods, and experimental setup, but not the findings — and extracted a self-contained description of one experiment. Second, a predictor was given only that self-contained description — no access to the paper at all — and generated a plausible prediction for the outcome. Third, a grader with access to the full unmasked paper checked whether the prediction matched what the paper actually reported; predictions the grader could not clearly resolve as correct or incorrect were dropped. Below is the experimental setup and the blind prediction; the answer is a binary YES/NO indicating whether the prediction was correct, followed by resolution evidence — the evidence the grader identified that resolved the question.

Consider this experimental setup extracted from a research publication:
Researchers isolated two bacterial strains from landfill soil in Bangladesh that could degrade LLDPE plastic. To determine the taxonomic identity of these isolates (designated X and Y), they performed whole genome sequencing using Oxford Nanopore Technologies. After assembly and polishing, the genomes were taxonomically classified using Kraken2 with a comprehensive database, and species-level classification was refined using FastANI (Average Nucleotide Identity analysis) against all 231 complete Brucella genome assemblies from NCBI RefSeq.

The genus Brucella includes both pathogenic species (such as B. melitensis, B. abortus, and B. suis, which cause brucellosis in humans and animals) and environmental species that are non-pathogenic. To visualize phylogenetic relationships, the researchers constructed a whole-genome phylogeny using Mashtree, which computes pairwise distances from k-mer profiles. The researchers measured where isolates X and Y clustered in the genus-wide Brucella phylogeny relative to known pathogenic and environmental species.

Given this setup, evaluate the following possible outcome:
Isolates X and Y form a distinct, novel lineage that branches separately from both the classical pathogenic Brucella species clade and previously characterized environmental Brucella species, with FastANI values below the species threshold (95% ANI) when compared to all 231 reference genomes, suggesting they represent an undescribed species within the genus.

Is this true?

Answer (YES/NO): NO